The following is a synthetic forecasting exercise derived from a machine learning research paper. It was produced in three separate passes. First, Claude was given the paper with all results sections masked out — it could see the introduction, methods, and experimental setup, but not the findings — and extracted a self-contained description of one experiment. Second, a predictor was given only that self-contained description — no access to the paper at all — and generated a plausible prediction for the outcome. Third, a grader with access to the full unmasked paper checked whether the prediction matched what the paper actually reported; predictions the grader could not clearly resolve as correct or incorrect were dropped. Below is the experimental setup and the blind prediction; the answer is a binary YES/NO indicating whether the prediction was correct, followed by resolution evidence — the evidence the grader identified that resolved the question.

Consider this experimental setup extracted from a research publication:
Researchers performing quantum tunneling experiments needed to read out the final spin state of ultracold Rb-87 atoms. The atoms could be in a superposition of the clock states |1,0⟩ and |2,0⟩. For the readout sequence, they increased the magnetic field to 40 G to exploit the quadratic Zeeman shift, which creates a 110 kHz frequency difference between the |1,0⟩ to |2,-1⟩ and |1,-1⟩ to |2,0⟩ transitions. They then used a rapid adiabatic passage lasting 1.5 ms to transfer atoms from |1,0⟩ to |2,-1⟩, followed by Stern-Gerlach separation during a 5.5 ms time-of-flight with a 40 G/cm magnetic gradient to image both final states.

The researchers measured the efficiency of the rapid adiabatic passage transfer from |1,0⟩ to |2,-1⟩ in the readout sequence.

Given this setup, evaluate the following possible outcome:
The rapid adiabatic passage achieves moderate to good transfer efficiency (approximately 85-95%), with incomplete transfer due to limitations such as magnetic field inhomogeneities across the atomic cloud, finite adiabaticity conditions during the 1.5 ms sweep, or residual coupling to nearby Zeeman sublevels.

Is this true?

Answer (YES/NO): YES